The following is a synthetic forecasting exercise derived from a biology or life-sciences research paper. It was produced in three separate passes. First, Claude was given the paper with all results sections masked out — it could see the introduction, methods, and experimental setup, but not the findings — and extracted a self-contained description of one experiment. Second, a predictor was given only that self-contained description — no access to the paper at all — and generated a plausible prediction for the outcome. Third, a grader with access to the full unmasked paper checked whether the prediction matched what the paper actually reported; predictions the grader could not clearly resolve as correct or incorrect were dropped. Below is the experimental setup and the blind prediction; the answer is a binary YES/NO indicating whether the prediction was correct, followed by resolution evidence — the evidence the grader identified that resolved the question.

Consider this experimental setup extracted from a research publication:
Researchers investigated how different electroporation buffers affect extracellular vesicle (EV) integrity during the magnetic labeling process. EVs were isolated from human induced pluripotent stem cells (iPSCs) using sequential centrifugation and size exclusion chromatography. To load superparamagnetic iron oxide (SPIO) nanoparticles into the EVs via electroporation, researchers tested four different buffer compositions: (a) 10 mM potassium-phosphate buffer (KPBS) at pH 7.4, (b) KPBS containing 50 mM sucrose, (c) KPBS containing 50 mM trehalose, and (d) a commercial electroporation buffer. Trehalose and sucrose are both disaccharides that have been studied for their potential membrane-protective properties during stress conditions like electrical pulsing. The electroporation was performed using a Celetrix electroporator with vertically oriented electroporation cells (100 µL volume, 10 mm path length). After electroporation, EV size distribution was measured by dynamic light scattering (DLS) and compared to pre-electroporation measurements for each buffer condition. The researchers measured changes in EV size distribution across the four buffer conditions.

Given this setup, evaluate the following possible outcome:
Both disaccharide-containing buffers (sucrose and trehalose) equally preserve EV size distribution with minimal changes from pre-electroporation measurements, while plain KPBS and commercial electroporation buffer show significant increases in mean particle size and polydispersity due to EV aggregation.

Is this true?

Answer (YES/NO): NO